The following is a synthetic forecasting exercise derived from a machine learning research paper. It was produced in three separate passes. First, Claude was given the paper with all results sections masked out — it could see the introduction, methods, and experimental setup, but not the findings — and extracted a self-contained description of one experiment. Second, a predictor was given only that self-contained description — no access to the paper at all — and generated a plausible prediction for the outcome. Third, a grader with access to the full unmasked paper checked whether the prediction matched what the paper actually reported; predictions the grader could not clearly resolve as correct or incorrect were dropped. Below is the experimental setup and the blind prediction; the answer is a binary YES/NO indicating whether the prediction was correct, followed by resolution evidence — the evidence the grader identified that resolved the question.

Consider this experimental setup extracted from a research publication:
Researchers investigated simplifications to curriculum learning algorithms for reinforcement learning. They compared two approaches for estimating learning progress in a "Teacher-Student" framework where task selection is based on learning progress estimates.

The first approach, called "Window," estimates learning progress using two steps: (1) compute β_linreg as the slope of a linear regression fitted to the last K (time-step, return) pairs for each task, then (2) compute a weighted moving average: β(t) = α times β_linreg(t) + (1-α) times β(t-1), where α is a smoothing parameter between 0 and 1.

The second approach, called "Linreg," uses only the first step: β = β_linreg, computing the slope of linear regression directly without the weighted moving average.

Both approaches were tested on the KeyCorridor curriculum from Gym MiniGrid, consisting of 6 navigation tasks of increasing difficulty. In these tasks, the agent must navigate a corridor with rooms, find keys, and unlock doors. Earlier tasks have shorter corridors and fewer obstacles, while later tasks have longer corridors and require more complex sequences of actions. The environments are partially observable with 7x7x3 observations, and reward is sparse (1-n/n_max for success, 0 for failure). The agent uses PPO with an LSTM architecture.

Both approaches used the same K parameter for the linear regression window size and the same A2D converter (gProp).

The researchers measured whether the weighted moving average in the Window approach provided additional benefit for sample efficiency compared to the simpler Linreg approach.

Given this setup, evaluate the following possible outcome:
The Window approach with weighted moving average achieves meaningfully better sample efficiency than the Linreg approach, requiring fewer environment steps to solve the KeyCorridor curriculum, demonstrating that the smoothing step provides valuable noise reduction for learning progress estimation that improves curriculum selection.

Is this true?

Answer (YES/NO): NO